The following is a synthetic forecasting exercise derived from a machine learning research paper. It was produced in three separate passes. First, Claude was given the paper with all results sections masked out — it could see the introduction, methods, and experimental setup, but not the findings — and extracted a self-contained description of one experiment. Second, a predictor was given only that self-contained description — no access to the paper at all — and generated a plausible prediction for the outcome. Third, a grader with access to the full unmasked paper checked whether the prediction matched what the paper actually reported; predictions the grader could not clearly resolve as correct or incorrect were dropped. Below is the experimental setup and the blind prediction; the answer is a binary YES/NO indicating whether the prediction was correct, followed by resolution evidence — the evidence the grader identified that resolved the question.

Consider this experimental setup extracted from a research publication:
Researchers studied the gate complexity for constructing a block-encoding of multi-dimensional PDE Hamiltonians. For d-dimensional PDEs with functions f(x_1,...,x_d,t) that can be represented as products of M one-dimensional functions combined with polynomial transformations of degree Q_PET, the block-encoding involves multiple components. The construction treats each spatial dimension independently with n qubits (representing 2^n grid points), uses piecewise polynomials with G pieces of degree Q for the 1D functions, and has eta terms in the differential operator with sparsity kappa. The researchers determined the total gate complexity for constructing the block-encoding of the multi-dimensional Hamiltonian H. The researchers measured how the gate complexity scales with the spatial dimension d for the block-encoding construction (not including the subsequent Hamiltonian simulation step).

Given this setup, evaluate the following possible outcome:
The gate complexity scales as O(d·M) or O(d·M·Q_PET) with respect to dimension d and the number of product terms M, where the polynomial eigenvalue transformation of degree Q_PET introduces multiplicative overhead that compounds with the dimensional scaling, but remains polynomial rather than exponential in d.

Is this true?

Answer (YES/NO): YES